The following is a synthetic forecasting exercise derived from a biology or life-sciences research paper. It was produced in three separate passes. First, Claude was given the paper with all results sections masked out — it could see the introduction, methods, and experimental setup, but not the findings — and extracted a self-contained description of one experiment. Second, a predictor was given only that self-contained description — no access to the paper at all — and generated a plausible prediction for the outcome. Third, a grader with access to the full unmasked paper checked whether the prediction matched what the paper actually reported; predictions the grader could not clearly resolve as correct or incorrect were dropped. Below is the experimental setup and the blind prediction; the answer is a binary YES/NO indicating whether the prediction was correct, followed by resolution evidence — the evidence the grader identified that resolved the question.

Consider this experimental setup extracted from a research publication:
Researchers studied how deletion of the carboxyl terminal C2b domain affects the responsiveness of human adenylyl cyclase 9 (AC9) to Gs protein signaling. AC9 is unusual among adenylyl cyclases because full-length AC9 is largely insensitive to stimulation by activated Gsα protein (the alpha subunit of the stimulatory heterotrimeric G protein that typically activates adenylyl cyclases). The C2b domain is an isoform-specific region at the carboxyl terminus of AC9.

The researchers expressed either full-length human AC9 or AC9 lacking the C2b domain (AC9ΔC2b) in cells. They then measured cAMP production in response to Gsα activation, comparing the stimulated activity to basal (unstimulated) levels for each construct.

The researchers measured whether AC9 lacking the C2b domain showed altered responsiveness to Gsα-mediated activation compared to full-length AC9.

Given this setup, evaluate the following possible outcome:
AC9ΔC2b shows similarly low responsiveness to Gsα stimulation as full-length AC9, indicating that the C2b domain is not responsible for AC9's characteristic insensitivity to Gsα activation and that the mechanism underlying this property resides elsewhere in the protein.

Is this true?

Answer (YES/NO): NO